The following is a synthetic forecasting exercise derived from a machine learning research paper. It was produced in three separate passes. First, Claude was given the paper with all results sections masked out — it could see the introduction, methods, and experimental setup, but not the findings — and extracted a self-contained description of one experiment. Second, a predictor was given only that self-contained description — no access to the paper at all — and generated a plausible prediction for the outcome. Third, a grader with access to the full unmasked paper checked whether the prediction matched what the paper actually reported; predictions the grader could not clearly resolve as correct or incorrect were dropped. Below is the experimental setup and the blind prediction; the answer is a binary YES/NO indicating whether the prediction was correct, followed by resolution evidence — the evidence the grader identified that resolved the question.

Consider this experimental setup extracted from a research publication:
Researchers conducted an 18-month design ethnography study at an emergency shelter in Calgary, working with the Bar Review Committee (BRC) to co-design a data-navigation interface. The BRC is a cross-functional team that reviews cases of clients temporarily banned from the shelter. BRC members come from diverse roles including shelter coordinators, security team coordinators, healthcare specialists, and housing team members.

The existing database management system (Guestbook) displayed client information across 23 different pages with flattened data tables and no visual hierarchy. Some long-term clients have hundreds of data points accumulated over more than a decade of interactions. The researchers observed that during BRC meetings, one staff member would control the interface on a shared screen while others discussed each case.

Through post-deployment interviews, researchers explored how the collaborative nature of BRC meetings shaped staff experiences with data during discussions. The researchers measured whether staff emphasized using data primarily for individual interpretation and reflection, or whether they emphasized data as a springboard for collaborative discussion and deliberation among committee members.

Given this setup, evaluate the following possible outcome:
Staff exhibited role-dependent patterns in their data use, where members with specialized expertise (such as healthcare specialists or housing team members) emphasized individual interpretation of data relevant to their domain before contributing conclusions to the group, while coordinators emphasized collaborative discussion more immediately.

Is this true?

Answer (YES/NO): NO